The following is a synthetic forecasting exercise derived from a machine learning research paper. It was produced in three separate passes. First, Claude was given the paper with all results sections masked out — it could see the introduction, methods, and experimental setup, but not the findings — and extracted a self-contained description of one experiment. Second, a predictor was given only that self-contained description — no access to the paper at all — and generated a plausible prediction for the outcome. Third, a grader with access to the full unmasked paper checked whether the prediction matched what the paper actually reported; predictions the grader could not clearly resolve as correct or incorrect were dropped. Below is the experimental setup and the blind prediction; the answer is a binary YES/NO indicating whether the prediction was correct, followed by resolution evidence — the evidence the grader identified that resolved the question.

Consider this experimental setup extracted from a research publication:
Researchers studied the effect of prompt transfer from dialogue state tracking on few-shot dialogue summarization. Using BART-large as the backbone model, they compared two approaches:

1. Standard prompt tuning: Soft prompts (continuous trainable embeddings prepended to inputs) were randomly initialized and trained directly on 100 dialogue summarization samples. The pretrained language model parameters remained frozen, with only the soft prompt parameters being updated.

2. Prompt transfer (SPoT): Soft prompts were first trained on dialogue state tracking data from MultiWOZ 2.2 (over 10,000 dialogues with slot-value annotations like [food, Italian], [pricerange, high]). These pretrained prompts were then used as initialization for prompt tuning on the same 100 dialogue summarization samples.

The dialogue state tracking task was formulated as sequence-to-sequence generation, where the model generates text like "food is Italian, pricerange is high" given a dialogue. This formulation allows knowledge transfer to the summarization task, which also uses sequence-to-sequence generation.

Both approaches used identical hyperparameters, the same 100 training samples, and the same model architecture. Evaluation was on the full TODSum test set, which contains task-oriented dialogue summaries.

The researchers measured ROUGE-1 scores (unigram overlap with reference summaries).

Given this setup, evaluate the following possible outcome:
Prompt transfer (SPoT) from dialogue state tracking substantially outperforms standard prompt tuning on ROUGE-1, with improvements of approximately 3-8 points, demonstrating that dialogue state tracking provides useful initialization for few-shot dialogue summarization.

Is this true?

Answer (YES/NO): NO